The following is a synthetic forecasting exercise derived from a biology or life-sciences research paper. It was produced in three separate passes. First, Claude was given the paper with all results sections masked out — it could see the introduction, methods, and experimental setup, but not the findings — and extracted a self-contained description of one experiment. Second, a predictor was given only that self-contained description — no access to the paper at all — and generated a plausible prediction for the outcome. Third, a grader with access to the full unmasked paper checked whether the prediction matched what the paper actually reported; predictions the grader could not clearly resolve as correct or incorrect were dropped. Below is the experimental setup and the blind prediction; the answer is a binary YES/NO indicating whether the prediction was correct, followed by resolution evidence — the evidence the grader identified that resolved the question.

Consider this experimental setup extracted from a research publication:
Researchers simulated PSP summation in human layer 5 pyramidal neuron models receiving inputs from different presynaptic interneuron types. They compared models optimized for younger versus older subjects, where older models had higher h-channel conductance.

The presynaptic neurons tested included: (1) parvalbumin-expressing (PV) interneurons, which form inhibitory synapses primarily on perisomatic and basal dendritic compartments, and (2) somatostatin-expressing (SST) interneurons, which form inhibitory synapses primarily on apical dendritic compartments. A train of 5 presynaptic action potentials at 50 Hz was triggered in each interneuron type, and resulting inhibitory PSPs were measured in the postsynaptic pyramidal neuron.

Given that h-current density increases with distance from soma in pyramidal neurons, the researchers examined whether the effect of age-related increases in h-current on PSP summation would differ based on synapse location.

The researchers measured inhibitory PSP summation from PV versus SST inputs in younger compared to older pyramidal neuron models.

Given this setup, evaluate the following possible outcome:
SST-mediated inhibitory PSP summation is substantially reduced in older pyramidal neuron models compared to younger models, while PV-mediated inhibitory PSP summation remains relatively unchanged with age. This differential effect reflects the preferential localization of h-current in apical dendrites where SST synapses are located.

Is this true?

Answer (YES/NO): NO